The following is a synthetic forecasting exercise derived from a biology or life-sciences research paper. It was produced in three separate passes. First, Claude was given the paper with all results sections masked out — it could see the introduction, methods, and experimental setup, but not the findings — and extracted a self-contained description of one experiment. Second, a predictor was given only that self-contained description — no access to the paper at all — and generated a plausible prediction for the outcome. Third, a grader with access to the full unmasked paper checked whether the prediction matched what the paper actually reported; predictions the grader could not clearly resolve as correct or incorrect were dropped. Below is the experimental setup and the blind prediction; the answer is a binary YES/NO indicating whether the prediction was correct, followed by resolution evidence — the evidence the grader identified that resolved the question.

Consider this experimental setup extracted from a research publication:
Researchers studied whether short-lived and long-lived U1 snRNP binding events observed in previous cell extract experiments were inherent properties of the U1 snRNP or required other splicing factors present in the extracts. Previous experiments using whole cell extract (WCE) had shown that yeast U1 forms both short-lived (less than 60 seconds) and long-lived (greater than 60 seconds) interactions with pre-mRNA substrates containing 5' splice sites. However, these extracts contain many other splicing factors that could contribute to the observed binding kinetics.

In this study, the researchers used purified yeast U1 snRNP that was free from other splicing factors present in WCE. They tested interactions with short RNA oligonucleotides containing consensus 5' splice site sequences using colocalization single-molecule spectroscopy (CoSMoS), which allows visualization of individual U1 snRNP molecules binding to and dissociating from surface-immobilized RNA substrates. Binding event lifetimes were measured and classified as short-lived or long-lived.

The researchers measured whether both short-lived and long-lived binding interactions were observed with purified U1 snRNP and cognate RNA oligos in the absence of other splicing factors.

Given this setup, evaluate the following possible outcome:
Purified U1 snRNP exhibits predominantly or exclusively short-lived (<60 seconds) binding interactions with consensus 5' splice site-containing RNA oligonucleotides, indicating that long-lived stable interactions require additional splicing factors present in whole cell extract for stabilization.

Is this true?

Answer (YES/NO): NO